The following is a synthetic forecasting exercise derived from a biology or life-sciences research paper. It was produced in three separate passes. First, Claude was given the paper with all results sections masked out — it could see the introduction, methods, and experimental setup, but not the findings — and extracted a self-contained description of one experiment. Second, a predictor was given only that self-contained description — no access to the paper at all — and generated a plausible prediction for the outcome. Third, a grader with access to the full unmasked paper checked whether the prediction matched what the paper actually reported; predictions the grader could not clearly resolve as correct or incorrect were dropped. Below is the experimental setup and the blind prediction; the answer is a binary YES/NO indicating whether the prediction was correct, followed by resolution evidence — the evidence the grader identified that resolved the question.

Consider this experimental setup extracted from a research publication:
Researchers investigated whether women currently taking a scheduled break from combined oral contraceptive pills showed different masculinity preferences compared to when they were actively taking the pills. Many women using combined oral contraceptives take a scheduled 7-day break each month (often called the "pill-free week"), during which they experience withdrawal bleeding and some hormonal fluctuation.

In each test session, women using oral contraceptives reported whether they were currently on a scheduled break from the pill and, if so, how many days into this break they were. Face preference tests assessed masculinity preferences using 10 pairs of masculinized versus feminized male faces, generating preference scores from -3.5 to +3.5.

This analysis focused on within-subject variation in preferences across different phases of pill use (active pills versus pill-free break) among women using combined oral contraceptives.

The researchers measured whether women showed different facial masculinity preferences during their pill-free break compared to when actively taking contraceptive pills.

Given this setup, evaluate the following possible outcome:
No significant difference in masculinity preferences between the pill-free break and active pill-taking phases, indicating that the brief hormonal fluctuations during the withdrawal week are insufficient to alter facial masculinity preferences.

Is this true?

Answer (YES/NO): YES